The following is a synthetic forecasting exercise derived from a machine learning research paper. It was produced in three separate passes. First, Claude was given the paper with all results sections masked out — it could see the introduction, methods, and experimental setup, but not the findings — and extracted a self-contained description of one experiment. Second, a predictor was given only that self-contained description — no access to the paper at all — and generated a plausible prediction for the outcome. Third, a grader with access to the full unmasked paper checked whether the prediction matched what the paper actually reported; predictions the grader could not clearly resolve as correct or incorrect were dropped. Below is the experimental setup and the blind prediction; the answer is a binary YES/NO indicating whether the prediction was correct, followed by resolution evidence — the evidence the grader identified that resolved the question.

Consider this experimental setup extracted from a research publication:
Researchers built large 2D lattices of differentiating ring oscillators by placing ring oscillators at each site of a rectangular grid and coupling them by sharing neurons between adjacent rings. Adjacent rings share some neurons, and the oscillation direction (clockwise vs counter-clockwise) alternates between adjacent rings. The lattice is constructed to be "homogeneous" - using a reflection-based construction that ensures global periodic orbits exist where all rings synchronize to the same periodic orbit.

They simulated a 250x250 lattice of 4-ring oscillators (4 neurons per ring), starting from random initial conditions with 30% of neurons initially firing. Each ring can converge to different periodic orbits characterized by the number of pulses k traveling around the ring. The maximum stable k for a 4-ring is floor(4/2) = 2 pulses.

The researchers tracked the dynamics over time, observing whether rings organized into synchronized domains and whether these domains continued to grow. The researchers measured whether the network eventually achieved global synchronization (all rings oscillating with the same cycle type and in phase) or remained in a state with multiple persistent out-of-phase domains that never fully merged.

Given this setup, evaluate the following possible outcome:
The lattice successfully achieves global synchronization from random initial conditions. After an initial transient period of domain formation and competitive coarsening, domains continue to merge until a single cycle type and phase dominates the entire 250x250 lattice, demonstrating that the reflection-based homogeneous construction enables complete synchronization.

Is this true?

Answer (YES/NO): YES